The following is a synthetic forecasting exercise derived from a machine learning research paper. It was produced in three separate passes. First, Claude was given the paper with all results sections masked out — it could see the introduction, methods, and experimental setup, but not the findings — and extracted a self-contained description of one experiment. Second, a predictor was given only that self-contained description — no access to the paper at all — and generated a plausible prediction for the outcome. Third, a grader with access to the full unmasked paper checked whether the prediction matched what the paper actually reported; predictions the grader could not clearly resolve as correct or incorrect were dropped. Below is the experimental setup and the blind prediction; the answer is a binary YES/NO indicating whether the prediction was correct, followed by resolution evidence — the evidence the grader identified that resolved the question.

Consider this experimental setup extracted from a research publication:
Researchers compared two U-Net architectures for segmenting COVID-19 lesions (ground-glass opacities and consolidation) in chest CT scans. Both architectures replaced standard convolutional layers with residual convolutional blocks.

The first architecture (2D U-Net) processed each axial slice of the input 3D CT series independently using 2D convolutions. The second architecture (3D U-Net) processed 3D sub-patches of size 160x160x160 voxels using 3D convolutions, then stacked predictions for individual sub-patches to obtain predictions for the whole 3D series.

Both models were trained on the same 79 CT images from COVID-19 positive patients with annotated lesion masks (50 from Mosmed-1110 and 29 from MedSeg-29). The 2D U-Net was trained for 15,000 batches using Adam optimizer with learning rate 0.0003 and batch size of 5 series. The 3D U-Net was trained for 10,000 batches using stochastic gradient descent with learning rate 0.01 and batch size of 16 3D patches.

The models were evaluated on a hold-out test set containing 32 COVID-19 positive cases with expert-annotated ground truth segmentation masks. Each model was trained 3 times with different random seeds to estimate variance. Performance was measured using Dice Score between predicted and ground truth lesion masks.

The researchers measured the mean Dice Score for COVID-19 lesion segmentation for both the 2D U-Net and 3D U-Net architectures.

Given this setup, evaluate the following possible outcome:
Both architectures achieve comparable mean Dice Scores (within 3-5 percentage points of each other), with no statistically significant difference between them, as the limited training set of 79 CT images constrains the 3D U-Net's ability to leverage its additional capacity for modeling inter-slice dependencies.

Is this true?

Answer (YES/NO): YES